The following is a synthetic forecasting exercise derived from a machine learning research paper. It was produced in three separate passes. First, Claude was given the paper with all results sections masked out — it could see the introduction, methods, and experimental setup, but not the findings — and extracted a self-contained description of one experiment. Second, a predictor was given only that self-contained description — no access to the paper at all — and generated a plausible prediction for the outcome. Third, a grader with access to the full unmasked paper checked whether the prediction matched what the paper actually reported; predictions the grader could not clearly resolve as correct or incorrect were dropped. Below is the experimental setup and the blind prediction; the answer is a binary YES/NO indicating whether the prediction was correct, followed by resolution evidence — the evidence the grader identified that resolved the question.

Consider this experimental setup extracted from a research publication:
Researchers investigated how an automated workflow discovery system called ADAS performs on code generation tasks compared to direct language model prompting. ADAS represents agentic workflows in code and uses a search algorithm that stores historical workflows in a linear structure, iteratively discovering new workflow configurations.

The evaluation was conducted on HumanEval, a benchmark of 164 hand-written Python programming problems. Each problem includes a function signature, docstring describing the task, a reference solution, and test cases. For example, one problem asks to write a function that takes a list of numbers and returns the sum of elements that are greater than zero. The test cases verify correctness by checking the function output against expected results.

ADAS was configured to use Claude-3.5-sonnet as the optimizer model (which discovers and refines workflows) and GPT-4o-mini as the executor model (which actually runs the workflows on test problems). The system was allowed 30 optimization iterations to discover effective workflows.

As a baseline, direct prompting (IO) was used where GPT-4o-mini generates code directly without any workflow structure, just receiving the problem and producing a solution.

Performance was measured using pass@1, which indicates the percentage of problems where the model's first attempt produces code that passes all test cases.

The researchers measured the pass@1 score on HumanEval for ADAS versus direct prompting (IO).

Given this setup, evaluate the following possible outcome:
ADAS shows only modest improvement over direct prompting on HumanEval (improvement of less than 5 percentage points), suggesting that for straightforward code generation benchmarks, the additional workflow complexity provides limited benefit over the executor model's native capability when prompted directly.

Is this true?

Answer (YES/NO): NO